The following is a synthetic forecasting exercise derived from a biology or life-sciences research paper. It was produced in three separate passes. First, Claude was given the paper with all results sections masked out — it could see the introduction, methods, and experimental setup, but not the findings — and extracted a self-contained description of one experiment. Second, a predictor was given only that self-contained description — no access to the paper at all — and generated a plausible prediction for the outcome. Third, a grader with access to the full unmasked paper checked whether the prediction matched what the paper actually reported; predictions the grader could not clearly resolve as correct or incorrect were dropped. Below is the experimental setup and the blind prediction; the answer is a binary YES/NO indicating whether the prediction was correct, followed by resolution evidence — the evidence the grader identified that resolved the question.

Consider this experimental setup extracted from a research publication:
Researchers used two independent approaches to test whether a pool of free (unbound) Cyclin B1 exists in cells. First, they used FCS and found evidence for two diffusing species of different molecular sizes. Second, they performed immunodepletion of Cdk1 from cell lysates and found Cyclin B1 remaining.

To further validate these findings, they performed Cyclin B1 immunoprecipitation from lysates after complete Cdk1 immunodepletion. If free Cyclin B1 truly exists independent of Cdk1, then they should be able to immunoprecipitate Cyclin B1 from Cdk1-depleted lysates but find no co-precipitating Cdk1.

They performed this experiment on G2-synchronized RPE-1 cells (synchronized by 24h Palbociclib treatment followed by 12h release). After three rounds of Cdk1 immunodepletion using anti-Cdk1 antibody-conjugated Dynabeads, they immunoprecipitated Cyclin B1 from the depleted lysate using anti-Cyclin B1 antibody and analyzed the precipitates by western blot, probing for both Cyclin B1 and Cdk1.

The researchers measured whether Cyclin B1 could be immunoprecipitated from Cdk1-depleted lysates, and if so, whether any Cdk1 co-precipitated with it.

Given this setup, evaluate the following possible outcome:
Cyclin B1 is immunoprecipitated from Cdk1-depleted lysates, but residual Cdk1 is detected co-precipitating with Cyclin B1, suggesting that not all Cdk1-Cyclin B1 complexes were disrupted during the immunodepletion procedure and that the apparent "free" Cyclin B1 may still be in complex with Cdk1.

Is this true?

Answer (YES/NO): NO